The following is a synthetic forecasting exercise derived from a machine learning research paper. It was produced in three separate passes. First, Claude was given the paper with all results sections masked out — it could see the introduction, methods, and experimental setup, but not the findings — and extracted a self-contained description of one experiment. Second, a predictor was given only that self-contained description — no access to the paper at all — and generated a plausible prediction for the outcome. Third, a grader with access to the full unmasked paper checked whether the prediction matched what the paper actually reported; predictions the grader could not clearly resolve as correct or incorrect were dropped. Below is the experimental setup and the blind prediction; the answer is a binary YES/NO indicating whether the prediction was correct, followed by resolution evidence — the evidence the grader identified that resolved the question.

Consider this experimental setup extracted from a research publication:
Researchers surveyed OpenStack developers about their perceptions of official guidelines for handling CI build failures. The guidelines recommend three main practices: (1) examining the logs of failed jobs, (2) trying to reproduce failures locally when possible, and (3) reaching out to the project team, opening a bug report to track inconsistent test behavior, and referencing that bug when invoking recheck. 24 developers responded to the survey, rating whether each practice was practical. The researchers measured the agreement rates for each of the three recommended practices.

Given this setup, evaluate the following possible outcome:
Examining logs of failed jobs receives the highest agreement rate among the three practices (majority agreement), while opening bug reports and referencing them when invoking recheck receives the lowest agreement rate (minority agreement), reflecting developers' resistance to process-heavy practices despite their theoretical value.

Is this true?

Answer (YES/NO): YES